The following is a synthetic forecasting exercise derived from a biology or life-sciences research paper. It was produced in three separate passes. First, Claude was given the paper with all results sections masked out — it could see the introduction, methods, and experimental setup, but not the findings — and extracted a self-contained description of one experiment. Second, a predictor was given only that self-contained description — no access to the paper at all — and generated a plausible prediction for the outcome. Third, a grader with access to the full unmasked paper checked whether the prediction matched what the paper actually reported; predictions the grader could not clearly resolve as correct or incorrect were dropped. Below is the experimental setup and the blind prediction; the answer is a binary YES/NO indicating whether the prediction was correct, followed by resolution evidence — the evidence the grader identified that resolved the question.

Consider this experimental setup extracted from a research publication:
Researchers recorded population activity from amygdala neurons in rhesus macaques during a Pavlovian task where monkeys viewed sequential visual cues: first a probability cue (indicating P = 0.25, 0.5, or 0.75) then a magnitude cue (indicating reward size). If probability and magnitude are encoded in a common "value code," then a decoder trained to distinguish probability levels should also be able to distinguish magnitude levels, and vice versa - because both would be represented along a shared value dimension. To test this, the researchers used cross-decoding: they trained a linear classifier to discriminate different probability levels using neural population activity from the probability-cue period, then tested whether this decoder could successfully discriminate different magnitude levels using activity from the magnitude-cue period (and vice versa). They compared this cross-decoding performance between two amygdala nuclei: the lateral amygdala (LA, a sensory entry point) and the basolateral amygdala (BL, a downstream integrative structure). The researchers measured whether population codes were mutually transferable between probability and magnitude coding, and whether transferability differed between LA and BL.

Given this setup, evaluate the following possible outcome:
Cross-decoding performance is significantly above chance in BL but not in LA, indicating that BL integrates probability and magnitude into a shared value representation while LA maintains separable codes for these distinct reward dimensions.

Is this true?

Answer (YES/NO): NO